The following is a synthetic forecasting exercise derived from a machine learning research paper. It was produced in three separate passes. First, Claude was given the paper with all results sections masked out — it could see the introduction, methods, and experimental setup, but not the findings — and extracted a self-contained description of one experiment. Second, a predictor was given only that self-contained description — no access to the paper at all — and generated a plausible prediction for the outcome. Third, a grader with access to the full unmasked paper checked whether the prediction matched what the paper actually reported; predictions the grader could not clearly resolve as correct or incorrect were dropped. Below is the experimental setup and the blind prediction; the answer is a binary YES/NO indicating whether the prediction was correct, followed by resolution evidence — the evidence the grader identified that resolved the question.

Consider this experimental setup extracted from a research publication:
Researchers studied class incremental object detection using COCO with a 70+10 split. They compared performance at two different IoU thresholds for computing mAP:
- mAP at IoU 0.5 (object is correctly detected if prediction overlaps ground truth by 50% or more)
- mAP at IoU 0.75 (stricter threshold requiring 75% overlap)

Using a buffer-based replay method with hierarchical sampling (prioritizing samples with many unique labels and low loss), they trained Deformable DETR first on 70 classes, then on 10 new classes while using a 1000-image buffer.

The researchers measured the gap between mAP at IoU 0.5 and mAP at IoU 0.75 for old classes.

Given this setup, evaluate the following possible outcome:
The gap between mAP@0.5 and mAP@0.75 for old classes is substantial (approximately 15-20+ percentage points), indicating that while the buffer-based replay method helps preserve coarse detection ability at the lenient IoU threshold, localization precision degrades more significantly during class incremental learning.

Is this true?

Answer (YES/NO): NO